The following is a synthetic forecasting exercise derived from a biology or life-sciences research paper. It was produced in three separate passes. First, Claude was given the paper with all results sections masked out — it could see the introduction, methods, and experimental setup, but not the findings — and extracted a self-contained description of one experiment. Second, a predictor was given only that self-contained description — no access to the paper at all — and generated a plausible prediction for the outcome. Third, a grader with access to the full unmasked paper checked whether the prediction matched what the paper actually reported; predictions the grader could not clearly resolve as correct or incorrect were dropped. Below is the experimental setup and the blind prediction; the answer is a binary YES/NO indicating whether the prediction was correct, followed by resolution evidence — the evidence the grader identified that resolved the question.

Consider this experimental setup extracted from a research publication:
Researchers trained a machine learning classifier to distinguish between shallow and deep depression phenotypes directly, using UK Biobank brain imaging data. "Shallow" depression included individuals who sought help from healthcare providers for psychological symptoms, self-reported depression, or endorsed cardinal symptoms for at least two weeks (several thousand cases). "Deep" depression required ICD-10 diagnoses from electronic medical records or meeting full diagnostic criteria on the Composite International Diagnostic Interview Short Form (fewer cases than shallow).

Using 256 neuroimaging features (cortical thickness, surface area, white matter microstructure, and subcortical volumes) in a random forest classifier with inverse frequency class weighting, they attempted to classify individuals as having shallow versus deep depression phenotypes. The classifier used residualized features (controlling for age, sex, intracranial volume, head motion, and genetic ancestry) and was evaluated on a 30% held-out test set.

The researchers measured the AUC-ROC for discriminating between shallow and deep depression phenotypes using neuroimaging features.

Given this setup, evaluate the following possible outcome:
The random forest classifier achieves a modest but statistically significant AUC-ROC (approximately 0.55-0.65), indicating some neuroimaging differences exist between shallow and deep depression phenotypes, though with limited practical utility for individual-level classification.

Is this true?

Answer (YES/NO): NO